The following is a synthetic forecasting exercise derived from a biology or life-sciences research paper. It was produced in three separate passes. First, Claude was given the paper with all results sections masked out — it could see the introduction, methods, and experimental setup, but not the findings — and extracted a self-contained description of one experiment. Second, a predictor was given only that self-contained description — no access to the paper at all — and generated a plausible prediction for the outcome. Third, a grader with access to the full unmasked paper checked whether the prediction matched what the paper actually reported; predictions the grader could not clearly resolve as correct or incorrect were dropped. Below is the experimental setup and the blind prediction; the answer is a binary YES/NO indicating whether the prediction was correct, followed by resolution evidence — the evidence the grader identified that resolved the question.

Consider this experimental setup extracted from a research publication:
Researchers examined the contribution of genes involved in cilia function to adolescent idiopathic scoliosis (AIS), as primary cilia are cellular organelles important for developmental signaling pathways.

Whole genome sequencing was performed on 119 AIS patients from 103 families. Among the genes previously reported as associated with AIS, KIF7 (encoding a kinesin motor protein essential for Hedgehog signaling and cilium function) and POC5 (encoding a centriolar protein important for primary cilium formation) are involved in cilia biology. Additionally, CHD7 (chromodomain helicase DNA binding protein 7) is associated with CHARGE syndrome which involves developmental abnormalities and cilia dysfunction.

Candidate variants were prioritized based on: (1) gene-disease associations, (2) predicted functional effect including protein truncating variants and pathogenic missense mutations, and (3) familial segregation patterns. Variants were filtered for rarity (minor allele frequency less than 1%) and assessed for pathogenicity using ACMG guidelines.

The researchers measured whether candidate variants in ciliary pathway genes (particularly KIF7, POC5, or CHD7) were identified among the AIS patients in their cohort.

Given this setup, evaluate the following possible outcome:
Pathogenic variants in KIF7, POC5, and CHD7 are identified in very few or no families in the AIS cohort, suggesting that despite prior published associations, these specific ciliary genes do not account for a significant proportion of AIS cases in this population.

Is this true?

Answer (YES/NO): NO